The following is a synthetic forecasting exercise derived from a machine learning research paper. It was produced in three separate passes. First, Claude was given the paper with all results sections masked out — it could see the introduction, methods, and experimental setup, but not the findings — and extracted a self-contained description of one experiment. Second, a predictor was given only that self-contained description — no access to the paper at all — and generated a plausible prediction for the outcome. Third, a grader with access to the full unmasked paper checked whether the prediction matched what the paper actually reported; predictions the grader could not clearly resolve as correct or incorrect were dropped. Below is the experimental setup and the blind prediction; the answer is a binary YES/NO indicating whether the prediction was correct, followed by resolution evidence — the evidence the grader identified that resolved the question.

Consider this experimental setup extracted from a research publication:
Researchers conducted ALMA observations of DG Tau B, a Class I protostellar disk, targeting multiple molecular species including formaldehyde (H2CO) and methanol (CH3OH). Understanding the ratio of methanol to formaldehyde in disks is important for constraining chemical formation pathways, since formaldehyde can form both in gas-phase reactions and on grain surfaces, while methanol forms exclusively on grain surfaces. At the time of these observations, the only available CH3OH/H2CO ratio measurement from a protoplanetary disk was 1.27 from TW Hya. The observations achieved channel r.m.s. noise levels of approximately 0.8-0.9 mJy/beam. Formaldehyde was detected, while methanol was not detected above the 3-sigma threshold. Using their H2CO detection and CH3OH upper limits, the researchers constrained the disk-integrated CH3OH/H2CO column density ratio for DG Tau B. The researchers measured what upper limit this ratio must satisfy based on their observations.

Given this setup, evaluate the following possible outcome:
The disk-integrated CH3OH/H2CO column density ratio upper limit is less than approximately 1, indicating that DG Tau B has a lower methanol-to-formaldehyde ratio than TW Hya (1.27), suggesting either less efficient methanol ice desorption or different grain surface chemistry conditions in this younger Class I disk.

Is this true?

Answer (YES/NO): NO